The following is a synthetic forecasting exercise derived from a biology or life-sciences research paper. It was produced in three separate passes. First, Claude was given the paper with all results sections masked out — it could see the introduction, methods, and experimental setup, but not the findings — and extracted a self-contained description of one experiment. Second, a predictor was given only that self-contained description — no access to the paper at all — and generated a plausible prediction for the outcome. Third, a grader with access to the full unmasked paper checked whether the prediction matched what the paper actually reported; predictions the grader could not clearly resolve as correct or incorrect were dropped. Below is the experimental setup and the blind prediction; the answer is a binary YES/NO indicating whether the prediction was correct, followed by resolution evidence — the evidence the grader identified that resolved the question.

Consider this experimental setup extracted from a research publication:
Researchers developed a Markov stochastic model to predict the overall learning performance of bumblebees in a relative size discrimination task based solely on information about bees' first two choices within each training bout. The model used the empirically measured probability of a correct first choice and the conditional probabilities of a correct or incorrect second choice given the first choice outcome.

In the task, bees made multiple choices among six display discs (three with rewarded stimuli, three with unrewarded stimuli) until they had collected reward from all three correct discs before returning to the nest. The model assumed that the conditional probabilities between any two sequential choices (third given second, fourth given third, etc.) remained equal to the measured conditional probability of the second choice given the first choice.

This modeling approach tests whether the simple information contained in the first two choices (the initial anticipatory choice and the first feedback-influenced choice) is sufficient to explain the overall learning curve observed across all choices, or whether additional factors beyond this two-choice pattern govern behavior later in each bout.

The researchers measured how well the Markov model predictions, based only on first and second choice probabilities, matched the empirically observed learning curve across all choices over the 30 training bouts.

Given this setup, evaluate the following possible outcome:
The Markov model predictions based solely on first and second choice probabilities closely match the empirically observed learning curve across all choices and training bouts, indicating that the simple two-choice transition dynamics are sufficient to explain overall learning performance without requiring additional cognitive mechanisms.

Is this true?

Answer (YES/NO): NO